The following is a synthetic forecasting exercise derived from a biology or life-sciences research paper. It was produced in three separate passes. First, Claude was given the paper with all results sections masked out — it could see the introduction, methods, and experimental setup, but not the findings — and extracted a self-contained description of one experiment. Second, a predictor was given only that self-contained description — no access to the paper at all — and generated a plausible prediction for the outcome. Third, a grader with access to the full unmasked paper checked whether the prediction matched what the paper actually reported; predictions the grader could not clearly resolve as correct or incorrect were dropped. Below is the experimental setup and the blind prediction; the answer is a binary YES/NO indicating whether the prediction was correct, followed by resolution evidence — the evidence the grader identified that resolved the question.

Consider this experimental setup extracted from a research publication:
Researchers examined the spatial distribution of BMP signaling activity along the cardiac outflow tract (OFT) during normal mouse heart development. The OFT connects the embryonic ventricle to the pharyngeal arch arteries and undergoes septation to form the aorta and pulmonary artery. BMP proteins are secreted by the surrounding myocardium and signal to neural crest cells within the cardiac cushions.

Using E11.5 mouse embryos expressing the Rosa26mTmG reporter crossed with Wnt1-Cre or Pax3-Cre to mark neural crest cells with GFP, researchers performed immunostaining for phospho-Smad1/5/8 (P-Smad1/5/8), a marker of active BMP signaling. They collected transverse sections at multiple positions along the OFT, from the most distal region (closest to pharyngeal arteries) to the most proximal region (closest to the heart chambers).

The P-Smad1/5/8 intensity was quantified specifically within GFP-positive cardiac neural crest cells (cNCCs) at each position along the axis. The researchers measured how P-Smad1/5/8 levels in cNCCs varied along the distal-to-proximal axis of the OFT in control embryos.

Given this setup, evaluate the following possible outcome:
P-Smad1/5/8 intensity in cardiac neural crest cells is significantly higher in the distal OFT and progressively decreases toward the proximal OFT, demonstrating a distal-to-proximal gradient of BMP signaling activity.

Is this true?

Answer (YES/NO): NO